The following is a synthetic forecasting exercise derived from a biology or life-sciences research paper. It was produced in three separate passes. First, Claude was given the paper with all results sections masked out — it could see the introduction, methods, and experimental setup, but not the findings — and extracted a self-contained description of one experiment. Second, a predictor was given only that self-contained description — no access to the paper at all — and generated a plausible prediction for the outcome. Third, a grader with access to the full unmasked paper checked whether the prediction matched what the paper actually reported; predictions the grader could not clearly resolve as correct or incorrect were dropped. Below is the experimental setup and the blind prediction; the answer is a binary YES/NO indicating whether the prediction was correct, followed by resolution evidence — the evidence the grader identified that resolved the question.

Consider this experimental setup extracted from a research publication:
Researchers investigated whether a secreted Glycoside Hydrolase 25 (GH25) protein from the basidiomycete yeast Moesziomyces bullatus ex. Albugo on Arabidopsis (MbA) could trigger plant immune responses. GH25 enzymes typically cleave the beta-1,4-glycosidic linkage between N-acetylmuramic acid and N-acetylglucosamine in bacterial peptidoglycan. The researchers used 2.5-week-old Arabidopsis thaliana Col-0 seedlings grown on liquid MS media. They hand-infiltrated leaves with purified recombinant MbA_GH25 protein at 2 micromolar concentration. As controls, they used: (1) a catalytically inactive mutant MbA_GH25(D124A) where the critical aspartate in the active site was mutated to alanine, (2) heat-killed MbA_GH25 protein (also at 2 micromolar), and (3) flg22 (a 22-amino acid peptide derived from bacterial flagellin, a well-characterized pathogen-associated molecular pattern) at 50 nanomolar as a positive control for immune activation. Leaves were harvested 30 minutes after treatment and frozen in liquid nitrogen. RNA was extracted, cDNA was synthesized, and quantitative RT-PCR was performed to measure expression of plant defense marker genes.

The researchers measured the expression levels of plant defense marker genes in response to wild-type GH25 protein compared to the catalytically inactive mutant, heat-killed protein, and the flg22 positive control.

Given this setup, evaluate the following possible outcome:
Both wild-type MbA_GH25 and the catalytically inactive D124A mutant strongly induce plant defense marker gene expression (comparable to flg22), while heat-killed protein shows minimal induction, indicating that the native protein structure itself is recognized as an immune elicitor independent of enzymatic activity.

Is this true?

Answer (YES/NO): NO